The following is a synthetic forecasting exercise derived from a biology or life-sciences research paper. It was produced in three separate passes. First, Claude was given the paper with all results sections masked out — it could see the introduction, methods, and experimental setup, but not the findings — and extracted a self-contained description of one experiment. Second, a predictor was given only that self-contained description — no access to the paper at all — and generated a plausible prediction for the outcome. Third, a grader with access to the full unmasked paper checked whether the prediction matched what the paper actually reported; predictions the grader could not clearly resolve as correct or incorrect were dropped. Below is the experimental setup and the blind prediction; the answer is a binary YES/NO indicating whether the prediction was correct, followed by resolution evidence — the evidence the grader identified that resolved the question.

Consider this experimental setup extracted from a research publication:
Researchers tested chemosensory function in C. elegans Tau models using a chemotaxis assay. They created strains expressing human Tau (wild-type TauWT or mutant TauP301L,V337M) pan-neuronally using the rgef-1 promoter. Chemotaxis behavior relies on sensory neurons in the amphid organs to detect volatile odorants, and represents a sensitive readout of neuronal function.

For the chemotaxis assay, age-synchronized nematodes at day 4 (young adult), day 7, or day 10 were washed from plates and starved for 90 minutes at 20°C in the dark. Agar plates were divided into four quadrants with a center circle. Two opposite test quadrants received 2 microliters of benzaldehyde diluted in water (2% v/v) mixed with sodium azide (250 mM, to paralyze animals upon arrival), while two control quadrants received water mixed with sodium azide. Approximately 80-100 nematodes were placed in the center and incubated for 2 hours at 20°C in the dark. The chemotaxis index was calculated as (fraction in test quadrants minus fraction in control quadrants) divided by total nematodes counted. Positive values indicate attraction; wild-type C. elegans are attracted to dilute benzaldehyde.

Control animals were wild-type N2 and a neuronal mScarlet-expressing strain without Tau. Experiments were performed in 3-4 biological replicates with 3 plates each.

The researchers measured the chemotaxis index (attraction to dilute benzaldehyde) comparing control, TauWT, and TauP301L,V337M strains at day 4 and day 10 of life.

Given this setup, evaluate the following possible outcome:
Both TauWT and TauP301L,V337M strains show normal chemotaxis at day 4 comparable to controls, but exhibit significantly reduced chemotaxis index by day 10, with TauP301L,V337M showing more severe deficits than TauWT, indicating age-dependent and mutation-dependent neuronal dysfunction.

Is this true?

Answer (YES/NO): NO